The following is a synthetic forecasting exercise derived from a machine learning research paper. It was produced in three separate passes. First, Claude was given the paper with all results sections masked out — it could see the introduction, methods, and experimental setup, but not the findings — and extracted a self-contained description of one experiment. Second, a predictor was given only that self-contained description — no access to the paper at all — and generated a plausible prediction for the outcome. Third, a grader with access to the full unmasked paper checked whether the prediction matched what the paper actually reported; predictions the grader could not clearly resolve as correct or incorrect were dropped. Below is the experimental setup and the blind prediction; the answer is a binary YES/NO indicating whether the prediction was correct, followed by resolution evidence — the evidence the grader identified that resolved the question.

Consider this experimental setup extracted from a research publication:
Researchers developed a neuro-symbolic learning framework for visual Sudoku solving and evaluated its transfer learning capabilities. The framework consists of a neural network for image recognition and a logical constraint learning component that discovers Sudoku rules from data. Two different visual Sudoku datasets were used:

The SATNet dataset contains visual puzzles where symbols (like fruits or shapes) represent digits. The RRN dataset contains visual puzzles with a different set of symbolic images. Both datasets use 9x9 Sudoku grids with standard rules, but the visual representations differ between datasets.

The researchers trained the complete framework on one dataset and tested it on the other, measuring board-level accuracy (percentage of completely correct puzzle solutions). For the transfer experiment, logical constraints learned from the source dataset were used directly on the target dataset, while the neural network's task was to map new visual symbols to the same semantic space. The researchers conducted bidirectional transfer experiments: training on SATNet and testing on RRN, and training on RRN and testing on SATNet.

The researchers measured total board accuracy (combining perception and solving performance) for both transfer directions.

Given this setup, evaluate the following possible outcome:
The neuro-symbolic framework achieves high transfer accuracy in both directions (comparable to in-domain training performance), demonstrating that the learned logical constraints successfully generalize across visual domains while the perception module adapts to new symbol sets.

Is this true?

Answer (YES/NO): YES